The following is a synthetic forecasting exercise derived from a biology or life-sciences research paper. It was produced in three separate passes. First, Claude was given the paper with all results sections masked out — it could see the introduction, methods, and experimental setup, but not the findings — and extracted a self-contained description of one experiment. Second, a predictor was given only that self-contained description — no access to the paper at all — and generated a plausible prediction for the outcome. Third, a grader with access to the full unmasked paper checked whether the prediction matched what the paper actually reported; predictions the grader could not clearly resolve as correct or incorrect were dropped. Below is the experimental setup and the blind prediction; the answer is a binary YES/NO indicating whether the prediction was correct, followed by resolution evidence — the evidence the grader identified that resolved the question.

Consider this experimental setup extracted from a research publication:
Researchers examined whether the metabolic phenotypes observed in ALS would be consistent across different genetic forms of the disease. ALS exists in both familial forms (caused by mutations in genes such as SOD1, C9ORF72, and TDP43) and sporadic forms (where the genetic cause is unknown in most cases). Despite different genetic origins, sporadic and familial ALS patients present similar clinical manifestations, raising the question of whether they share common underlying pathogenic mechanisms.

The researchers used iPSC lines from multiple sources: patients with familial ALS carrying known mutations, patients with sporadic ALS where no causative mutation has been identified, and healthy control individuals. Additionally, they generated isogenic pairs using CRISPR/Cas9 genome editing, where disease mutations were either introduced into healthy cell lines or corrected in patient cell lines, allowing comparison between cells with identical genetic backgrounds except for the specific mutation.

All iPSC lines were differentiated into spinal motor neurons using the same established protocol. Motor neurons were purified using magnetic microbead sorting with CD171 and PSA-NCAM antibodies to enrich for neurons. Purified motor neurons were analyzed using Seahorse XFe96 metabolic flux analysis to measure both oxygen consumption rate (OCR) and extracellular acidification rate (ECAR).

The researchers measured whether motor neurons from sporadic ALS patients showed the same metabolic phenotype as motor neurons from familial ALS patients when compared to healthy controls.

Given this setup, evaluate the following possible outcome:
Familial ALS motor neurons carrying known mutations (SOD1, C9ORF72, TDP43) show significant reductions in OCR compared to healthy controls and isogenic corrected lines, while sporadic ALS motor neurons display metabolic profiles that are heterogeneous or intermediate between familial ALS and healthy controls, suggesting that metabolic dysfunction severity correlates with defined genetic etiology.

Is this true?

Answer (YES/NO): NO